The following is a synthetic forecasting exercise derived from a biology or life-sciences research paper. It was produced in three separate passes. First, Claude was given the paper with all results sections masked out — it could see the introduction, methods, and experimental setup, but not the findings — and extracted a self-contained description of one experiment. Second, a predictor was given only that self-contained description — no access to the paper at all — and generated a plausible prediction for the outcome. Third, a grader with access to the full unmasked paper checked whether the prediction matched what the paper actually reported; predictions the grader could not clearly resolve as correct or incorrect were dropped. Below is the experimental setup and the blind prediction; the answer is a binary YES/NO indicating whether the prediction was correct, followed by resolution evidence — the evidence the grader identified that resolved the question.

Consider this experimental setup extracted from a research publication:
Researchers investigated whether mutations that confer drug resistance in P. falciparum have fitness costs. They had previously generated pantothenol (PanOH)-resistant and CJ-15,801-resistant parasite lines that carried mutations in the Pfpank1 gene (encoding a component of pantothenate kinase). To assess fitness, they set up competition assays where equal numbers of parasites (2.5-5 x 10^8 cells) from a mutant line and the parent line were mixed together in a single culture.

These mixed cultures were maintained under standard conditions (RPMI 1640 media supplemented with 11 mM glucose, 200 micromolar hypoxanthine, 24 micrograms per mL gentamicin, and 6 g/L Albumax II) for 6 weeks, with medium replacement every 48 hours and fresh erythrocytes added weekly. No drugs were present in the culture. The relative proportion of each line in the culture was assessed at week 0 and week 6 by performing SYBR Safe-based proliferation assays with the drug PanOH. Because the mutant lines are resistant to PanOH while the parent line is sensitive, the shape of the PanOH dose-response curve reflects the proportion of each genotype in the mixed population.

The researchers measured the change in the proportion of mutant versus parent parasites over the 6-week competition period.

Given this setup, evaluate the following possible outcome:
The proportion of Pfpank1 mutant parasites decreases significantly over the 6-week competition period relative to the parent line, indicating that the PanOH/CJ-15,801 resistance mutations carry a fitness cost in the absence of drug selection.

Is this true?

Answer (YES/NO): NO